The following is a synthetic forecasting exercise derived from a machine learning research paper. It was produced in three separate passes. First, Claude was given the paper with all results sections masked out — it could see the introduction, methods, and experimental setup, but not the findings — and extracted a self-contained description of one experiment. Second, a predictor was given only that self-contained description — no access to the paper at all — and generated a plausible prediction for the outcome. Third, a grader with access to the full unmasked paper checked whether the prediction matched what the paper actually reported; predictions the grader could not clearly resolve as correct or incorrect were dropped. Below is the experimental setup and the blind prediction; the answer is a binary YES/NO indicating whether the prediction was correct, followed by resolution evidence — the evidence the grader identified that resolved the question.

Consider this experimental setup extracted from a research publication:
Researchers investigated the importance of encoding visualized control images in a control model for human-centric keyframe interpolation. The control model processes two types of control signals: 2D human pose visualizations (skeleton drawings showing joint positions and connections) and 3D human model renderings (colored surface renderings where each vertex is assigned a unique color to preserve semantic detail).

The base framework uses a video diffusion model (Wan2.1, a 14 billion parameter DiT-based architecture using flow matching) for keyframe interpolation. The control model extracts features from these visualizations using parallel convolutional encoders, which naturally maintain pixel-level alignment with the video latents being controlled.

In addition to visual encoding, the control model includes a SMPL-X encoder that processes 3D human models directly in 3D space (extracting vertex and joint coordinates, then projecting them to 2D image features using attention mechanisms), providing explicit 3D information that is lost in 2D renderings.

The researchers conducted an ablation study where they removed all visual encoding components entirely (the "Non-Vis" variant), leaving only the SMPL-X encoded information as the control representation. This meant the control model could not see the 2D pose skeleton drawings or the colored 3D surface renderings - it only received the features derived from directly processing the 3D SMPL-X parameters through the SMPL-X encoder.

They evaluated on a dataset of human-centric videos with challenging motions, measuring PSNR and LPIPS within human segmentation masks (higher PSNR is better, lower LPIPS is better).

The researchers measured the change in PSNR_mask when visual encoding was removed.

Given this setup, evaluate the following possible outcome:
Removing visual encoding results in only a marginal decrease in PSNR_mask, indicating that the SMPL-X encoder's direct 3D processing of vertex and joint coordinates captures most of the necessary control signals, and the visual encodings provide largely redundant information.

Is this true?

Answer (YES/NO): NO